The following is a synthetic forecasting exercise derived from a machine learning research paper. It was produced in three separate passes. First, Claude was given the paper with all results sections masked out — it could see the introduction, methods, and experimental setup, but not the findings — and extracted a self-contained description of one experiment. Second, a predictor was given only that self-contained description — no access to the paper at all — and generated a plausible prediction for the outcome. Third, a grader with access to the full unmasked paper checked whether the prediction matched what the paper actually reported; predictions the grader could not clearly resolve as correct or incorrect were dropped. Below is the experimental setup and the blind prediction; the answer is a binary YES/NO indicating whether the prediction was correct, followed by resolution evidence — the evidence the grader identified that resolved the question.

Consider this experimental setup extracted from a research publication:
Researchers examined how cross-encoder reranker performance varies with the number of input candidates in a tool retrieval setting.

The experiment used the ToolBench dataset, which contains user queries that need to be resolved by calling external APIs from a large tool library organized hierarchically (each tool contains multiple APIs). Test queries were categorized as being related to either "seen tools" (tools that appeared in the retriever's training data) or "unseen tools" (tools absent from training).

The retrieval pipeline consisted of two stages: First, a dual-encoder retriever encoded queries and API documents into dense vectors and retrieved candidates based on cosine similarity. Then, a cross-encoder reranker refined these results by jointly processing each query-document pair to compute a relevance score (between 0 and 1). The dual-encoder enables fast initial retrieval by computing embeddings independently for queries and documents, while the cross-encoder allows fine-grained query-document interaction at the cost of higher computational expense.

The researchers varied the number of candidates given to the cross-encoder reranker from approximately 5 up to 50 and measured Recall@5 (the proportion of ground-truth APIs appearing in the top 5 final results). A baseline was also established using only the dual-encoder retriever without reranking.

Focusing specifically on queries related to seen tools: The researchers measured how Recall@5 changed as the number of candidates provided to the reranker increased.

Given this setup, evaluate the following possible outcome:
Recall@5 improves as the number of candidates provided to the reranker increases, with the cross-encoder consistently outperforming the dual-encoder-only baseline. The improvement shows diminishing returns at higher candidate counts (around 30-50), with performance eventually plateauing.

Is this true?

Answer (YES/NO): NO